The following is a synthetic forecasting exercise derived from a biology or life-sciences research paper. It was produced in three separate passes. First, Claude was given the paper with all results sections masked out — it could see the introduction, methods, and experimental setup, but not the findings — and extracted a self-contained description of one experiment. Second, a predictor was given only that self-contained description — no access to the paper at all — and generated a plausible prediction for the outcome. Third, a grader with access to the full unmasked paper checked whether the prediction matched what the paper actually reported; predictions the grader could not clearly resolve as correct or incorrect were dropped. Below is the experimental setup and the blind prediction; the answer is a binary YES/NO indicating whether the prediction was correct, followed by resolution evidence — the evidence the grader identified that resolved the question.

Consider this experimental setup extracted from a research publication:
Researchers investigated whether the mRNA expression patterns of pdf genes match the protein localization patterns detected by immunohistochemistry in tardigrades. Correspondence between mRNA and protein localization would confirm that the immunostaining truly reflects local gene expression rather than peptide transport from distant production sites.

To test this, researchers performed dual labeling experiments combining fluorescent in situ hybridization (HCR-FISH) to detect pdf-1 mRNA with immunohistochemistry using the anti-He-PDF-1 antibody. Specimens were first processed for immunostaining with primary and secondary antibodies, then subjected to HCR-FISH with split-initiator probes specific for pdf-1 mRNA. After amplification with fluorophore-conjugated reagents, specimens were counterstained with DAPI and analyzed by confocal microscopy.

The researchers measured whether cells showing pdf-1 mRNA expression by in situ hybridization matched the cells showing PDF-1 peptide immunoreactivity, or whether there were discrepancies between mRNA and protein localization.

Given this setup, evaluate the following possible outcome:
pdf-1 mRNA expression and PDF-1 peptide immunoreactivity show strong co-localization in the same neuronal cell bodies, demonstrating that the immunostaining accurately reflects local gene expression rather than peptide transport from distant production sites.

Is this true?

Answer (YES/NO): YES